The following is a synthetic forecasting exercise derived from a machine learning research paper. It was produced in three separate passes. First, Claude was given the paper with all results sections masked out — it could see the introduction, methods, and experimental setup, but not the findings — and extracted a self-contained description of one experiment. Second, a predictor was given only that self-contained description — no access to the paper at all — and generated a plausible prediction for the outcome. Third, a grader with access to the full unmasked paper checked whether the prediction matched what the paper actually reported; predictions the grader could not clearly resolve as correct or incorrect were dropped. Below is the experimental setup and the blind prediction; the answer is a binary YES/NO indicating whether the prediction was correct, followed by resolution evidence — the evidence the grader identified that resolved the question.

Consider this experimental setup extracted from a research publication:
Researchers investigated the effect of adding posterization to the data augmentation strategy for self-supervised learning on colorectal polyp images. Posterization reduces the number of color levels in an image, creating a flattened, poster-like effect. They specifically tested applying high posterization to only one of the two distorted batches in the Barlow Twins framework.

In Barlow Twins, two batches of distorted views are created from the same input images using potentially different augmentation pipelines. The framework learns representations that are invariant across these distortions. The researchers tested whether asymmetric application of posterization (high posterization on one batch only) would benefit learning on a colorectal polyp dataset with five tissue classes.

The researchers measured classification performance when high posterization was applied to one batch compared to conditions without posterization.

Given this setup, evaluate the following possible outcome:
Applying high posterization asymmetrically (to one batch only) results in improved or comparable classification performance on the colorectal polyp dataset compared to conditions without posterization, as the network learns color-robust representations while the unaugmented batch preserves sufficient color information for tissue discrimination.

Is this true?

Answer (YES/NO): YES